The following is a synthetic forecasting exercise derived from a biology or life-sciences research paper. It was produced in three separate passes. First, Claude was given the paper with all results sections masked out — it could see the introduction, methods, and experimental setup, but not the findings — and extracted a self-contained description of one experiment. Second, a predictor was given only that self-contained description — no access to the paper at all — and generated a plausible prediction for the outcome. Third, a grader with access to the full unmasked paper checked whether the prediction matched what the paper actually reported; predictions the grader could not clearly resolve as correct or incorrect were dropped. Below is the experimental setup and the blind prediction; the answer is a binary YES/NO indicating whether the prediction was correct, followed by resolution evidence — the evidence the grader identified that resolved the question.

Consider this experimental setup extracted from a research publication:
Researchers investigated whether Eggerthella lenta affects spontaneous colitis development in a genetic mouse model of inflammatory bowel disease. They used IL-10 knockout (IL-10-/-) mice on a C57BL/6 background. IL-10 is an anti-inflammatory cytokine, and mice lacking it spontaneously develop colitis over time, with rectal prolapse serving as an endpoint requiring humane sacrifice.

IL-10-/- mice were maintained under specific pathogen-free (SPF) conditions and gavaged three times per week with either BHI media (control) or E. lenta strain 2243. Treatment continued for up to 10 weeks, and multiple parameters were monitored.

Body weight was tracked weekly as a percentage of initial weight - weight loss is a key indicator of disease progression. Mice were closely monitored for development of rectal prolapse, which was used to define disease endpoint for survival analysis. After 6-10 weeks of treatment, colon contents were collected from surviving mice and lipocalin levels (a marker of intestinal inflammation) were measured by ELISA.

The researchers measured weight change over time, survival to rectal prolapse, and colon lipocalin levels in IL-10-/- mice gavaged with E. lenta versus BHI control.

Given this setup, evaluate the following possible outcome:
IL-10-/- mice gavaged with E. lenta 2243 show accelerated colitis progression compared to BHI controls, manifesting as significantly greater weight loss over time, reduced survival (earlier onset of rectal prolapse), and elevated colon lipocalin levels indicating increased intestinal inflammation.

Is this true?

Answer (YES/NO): YES